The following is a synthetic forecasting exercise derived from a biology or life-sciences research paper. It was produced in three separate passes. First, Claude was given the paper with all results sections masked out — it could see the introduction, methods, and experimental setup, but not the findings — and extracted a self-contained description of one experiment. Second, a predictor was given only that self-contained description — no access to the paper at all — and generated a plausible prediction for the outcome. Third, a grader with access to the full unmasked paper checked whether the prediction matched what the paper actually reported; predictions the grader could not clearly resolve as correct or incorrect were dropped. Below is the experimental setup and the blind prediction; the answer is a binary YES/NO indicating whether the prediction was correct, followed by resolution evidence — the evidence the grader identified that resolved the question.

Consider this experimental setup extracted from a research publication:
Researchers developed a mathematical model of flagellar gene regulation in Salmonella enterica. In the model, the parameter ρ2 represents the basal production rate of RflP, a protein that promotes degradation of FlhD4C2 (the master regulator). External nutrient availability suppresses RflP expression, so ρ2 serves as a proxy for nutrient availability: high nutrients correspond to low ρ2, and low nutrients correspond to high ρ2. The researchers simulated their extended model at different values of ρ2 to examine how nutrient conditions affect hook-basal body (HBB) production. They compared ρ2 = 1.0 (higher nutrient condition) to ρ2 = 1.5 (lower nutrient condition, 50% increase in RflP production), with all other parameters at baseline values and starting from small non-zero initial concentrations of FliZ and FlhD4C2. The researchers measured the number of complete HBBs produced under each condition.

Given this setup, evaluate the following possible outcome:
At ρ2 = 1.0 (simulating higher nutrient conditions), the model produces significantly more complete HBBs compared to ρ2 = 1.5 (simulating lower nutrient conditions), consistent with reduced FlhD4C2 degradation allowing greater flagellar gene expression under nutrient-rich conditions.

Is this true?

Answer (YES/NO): YES